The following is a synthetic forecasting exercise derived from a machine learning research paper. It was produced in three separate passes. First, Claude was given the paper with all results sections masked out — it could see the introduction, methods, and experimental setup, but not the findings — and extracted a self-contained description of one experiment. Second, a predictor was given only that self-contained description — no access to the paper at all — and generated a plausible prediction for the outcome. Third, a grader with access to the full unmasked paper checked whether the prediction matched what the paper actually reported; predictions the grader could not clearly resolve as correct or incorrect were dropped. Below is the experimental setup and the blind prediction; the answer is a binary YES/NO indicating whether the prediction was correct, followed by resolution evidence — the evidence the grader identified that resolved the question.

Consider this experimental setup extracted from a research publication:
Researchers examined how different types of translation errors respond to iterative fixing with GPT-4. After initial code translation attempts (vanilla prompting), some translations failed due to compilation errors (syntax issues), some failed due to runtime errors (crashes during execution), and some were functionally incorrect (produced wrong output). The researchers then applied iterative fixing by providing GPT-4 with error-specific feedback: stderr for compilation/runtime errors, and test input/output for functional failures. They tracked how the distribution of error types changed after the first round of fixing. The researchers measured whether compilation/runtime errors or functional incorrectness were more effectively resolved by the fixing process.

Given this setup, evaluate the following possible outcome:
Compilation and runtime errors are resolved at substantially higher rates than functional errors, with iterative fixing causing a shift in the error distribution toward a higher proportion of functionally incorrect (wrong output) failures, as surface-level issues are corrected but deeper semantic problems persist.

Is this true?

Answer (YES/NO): NO